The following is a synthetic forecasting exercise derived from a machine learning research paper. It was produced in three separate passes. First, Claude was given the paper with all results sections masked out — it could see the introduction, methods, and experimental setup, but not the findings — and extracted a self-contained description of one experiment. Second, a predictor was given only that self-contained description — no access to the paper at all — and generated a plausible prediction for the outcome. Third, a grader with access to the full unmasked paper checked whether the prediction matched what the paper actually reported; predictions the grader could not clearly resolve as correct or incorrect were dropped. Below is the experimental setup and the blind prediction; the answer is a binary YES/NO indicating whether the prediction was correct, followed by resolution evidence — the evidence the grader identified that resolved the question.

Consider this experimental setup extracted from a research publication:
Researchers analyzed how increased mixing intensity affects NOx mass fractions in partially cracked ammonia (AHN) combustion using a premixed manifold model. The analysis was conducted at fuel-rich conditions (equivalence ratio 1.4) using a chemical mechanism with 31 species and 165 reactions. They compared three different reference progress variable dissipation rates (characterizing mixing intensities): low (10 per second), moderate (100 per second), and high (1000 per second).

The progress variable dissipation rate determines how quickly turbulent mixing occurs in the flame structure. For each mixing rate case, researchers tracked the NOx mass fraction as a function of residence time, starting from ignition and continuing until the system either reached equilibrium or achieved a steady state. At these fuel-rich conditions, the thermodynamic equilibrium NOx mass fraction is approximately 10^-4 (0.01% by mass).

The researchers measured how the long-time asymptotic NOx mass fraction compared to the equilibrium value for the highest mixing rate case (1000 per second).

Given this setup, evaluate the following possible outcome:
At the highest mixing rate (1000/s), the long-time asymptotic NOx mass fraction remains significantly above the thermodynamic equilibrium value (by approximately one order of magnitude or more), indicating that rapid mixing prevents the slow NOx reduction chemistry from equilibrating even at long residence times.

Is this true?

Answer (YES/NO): YES